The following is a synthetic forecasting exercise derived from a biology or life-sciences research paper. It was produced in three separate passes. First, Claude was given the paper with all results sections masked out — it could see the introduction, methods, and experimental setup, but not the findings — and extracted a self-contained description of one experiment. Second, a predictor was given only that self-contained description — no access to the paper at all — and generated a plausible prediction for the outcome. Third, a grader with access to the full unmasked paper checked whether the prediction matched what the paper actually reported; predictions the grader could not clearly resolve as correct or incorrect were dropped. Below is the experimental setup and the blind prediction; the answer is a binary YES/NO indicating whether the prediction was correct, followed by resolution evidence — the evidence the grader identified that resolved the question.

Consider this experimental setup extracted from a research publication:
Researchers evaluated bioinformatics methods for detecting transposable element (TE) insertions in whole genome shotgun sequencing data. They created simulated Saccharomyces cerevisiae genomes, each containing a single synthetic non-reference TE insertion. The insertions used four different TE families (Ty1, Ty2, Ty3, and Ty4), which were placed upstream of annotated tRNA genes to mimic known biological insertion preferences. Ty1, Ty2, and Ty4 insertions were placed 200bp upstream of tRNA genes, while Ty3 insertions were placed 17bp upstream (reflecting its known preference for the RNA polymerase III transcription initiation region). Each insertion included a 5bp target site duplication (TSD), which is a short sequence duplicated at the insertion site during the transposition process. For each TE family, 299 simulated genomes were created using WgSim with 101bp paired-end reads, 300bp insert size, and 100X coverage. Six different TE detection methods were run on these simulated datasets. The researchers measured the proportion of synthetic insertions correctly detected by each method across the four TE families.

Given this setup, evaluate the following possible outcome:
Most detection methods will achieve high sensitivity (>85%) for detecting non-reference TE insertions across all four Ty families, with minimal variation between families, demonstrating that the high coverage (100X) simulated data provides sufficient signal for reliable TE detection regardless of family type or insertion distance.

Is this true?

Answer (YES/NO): NO